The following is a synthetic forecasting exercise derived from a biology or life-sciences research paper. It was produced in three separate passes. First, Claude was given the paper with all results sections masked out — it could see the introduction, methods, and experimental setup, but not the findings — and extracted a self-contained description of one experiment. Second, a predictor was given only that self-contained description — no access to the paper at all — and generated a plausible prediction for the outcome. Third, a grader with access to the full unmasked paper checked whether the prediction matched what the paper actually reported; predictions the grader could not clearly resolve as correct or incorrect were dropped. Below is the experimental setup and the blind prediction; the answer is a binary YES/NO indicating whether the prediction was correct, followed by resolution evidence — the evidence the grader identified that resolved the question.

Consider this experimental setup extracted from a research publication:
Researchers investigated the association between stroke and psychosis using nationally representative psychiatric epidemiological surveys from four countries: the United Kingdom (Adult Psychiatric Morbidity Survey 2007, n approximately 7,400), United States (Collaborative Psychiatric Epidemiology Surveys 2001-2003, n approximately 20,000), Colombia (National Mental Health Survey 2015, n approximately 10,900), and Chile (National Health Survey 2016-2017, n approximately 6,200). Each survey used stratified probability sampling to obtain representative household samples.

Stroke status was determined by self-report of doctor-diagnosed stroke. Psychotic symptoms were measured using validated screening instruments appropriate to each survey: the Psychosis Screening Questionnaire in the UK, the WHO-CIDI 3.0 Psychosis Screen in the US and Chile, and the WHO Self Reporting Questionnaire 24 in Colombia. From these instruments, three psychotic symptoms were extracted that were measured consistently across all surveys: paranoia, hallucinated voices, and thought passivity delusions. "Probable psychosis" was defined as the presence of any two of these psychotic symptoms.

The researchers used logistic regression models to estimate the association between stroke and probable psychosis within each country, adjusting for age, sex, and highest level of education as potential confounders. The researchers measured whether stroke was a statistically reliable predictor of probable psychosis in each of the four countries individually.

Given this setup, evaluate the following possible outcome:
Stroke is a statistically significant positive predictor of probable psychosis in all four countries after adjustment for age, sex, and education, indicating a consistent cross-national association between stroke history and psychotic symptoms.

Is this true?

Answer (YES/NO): NO